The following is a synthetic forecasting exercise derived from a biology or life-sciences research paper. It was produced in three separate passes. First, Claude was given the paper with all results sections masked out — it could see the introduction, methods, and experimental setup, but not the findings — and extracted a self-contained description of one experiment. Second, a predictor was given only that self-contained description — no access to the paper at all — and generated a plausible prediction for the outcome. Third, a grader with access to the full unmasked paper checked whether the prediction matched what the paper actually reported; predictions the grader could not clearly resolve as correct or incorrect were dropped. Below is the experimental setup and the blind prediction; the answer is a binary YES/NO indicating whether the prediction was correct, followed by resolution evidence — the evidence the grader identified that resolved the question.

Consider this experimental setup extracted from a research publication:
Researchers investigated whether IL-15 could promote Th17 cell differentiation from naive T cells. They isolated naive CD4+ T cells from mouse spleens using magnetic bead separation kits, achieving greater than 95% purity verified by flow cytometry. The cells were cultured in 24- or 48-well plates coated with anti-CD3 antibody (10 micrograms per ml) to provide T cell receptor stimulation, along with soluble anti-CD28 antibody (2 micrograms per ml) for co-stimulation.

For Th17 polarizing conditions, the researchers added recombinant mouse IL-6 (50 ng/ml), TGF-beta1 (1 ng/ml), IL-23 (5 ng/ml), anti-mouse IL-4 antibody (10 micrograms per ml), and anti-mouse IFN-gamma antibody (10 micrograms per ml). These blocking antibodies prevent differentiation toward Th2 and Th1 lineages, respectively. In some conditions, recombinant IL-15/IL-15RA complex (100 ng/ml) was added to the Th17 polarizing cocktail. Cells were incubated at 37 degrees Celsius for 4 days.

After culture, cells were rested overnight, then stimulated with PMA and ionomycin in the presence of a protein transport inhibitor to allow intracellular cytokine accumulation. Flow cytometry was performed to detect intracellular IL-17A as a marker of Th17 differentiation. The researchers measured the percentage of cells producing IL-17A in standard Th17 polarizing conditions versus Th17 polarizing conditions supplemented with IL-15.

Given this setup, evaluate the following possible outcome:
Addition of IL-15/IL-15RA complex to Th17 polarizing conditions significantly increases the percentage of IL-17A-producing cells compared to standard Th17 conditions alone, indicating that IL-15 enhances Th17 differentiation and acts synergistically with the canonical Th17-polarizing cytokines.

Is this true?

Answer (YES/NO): NO